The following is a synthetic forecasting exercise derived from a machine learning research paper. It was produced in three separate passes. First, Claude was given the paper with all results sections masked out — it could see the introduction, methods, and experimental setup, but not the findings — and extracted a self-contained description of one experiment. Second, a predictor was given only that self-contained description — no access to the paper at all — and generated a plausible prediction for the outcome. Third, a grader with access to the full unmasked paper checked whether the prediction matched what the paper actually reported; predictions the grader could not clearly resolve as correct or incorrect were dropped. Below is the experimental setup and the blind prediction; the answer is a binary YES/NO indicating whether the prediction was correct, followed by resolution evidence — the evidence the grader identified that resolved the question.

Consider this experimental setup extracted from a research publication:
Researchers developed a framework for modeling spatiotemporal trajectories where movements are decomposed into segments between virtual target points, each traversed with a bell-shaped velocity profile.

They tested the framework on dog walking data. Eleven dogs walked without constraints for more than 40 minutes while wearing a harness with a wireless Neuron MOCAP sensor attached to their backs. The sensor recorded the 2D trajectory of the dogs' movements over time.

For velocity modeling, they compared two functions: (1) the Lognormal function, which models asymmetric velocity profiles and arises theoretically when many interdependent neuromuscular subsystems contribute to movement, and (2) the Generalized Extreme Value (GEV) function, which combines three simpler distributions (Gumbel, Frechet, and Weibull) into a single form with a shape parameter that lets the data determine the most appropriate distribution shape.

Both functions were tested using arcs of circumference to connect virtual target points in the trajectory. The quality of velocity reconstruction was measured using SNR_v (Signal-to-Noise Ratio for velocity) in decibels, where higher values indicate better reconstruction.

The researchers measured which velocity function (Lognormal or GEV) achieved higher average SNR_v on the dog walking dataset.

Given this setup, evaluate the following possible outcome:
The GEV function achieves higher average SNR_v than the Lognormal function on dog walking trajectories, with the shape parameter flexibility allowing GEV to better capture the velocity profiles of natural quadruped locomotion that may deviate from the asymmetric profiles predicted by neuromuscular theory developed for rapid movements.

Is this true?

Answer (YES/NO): YES